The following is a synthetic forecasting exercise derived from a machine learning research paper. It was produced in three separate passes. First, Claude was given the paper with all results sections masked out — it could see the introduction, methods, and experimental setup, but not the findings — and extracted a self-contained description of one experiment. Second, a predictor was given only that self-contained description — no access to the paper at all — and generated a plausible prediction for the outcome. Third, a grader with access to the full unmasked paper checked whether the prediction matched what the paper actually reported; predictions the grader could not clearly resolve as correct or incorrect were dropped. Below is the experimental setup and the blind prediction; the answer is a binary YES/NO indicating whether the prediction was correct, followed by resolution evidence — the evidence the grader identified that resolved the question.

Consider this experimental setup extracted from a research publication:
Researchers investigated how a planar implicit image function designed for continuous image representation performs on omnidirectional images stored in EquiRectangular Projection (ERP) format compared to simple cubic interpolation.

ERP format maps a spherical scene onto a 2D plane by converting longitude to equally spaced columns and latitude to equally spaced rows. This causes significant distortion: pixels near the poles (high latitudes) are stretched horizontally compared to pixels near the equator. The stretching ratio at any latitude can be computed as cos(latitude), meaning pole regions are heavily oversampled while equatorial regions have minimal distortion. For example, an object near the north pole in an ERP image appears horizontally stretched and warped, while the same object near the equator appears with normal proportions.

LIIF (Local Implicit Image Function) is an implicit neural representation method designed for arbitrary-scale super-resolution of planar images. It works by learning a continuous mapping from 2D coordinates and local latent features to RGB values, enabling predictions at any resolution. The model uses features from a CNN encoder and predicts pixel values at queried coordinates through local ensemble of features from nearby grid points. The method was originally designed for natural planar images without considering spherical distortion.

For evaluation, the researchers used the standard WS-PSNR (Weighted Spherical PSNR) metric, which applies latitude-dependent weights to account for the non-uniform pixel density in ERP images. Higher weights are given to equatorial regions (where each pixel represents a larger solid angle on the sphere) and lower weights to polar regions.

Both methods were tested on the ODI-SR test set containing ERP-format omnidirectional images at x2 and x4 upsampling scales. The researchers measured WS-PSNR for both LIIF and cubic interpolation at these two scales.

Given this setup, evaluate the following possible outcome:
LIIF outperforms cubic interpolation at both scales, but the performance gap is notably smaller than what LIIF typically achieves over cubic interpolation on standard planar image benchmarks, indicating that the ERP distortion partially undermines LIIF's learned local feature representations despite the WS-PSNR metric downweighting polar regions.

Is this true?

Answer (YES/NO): NO